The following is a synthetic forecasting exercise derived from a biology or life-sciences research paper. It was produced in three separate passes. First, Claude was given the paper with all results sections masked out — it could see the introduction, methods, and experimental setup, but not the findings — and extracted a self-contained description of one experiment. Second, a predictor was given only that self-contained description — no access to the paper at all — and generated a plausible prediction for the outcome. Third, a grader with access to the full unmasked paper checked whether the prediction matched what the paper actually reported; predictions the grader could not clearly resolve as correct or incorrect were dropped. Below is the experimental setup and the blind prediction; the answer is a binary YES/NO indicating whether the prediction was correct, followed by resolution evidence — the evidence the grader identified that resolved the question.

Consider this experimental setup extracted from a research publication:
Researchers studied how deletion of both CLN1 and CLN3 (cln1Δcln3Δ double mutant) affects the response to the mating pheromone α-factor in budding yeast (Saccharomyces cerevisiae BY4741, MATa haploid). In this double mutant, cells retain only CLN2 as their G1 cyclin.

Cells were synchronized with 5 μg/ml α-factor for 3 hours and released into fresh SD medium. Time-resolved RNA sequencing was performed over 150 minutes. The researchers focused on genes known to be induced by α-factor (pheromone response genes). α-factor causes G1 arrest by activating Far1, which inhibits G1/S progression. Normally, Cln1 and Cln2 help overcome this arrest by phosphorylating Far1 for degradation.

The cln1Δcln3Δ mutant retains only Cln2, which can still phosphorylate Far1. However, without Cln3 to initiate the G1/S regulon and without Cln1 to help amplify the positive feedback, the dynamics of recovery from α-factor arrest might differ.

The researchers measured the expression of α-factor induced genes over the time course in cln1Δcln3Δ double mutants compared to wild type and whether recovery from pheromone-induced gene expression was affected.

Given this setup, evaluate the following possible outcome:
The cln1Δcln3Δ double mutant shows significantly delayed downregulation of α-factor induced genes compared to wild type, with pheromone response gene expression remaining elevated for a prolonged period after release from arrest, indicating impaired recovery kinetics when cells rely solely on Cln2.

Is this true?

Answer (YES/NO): NO